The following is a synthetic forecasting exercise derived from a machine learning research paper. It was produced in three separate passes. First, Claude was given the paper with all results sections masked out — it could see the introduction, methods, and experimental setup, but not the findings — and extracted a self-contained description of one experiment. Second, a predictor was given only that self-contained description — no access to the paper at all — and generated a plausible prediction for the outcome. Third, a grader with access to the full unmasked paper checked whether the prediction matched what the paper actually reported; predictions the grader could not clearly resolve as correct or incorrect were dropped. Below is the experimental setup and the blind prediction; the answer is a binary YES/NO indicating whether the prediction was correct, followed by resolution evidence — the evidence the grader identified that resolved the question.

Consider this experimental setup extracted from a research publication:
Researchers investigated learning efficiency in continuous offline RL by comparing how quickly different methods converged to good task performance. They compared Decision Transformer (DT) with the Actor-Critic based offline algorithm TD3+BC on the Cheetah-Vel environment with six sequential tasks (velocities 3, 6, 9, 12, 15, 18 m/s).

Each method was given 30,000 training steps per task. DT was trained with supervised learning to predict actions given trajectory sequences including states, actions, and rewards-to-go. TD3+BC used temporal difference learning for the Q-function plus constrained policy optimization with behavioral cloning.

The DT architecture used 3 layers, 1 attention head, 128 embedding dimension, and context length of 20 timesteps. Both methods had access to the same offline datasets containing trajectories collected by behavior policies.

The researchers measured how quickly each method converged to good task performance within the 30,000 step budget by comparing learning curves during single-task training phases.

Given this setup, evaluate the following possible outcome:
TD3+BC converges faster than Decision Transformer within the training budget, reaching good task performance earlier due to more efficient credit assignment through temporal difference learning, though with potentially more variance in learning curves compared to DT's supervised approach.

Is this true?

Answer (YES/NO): NO